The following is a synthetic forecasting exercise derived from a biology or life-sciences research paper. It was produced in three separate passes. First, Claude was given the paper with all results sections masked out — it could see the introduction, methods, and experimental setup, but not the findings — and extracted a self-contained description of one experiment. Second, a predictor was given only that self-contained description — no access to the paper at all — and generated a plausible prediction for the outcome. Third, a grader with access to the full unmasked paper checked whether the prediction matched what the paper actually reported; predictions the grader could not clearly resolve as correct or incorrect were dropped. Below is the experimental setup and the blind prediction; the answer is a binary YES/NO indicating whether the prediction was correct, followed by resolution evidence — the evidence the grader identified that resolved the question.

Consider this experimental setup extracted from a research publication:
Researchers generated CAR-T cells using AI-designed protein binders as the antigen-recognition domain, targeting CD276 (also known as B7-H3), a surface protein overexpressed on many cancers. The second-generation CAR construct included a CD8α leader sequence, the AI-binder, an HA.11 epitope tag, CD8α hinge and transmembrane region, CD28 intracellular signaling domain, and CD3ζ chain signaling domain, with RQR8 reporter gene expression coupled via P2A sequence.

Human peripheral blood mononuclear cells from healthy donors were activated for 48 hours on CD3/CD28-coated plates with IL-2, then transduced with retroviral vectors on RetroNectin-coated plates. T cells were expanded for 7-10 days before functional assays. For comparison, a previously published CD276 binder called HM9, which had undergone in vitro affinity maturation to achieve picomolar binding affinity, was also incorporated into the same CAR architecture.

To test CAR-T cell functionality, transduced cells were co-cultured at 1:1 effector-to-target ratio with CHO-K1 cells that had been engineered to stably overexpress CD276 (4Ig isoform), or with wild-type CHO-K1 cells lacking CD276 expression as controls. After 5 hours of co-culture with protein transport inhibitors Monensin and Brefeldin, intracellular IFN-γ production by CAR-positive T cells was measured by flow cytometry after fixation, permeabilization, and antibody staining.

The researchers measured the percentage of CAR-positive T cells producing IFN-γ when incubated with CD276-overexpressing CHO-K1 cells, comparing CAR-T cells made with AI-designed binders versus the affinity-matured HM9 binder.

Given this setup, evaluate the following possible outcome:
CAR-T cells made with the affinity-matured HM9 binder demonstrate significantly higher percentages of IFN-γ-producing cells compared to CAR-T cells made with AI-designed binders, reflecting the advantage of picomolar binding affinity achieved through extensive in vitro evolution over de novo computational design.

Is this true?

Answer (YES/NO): NO